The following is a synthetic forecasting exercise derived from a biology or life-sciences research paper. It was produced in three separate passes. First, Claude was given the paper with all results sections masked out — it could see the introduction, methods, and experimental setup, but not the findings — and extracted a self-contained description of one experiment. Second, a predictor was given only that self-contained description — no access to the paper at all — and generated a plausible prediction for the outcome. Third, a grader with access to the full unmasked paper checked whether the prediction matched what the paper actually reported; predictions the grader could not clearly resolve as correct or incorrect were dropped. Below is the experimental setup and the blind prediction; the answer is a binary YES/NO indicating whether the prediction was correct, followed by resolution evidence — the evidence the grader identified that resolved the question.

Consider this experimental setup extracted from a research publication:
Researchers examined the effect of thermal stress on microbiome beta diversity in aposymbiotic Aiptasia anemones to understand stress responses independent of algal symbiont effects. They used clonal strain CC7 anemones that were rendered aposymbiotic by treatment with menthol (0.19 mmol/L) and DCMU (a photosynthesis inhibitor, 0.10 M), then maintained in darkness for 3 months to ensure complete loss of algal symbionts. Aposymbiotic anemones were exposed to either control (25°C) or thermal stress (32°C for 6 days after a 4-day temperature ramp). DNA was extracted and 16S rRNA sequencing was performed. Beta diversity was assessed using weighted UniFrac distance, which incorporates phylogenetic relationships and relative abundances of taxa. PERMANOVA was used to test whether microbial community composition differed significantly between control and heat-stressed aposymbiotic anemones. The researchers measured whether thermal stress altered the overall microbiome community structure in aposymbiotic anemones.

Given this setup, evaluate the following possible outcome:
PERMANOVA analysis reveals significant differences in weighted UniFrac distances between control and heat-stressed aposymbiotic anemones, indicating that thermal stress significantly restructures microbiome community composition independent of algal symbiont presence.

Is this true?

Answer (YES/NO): YES